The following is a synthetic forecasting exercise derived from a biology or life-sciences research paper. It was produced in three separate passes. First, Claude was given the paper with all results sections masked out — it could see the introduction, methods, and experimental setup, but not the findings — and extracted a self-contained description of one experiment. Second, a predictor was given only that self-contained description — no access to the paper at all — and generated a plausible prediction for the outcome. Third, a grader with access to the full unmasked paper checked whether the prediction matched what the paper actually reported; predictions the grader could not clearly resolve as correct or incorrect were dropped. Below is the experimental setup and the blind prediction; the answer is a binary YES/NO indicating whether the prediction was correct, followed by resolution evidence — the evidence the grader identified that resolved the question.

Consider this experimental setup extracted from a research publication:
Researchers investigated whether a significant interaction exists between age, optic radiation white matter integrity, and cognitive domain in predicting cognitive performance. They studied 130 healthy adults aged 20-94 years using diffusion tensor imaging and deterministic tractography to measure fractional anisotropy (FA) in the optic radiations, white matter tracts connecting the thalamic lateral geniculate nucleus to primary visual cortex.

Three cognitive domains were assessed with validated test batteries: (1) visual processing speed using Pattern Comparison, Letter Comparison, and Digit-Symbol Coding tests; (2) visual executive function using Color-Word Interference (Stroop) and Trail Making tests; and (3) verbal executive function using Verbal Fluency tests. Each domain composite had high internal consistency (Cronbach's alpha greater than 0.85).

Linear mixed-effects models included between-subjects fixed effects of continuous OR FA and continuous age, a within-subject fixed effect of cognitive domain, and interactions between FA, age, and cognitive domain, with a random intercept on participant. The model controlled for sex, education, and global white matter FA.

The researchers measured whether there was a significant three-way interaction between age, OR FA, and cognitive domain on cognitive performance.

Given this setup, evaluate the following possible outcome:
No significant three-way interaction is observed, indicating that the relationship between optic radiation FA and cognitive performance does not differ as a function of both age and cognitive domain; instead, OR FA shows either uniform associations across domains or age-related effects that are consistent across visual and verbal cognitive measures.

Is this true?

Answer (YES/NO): NO